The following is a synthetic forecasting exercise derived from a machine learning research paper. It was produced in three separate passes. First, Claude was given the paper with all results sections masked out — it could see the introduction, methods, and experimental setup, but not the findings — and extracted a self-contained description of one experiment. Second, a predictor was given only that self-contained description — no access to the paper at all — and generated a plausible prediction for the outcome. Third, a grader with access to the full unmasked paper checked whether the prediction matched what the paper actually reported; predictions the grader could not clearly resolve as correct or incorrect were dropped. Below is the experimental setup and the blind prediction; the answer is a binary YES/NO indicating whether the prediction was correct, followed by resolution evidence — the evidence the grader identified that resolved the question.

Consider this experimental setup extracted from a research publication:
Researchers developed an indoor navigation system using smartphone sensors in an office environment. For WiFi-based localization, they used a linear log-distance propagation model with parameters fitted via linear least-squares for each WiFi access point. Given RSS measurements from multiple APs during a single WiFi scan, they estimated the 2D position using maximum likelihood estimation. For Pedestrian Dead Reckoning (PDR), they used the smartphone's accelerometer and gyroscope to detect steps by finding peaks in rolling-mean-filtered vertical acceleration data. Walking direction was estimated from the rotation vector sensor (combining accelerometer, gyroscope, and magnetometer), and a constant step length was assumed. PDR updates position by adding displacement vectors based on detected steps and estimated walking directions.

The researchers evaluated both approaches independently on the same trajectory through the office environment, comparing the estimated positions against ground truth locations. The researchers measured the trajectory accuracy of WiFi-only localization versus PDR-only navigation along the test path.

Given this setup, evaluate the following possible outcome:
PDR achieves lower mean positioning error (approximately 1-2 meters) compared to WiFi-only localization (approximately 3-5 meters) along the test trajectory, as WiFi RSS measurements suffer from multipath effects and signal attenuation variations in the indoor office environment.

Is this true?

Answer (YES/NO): NO